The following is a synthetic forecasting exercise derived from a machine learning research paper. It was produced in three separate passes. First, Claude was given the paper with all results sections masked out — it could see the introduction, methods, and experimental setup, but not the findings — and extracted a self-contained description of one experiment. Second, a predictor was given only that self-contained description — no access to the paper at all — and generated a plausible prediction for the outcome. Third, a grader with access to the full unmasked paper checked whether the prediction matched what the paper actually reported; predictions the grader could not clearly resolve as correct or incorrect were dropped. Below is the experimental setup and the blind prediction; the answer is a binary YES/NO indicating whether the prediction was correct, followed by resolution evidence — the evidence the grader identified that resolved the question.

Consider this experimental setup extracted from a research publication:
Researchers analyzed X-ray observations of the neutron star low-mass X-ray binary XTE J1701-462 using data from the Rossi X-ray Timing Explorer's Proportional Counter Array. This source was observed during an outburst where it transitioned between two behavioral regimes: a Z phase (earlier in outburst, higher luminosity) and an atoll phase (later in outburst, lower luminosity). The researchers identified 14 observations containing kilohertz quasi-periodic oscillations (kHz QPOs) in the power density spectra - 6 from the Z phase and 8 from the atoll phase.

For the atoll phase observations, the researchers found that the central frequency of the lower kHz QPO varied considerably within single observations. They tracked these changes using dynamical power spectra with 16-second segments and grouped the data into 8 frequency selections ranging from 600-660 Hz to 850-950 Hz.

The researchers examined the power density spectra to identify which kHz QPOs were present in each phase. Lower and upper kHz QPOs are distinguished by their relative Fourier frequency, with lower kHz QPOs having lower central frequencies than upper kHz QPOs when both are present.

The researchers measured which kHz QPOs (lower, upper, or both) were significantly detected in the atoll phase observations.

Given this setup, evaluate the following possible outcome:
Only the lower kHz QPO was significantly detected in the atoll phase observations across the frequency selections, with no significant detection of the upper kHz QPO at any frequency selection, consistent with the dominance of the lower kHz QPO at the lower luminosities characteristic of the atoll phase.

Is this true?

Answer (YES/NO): YES